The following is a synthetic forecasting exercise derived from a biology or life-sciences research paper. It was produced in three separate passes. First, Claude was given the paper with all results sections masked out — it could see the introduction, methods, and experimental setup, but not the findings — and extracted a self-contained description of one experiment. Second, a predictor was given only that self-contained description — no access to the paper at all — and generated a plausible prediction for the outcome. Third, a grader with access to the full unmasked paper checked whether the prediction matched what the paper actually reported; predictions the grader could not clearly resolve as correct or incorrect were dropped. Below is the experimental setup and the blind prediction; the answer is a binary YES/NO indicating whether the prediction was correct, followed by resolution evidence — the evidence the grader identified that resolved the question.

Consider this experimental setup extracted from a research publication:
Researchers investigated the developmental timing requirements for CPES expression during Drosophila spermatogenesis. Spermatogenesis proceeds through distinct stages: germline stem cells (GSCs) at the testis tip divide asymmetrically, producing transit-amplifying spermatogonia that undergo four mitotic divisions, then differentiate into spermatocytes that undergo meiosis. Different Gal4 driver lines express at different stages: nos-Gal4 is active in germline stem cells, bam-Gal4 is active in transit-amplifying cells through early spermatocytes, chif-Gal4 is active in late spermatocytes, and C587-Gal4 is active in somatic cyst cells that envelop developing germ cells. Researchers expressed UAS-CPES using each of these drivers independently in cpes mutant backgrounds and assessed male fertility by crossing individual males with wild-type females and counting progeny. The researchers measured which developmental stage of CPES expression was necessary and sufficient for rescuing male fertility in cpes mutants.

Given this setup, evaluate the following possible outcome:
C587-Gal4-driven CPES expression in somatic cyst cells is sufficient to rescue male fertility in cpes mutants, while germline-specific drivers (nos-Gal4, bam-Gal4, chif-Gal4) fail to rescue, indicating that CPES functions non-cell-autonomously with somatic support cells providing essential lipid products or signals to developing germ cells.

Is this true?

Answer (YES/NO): NO